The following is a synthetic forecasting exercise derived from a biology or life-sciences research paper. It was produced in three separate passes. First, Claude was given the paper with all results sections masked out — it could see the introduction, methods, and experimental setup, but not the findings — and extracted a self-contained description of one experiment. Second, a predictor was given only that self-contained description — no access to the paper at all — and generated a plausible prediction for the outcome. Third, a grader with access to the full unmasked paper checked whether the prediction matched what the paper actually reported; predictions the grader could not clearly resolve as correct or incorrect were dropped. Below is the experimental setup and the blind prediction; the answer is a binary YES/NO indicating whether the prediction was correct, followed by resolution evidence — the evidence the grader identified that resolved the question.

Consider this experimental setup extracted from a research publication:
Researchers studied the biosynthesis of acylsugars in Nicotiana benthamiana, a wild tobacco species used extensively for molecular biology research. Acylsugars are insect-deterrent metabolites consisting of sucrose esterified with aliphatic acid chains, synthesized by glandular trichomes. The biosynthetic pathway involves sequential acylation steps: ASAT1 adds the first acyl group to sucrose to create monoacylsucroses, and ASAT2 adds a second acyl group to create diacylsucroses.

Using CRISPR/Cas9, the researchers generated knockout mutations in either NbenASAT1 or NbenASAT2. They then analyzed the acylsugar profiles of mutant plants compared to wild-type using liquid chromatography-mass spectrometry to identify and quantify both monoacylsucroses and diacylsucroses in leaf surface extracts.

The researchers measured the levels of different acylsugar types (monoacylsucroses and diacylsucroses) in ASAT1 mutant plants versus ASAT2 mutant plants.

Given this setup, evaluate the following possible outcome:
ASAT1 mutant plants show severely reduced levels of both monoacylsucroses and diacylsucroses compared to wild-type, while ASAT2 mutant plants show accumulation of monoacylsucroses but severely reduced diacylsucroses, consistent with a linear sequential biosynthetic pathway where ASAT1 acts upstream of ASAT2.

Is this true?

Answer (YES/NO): NO